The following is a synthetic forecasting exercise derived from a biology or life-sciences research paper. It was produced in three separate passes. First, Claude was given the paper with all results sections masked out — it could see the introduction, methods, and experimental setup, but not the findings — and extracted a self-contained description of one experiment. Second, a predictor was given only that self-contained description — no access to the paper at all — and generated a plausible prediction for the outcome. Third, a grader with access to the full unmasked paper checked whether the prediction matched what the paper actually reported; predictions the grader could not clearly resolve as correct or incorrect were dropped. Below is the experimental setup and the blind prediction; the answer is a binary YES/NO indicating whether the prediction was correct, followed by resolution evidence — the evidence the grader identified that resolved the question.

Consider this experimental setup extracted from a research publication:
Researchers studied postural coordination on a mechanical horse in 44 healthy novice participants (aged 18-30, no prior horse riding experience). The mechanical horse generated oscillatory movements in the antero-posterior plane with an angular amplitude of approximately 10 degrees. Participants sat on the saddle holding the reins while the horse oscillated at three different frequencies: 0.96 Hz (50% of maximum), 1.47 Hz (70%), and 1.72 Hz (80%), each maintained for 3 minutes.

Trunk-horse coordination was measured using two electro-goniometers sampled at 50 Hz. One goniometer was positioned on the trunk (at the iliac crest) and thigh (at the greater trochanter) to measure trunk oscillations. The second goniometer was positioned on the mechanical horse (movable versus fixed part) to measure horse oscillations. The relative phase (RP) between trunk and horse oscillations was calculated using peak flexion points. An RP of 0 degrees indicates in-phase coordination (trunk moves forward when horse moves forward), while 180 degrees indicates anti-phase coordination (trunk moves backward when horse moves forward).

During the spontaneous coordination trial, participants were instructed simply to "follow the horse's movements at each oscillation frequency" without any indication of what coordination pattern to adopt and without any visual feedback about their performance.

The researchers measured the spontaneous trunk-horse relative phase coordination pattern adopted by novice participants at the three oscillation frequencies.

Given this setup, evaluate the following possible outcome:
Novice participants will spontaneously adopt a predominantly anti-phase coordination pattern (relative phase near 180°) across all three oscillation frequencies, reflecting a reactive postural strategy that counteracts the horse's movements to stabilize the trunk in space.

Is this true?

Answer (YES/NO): YES